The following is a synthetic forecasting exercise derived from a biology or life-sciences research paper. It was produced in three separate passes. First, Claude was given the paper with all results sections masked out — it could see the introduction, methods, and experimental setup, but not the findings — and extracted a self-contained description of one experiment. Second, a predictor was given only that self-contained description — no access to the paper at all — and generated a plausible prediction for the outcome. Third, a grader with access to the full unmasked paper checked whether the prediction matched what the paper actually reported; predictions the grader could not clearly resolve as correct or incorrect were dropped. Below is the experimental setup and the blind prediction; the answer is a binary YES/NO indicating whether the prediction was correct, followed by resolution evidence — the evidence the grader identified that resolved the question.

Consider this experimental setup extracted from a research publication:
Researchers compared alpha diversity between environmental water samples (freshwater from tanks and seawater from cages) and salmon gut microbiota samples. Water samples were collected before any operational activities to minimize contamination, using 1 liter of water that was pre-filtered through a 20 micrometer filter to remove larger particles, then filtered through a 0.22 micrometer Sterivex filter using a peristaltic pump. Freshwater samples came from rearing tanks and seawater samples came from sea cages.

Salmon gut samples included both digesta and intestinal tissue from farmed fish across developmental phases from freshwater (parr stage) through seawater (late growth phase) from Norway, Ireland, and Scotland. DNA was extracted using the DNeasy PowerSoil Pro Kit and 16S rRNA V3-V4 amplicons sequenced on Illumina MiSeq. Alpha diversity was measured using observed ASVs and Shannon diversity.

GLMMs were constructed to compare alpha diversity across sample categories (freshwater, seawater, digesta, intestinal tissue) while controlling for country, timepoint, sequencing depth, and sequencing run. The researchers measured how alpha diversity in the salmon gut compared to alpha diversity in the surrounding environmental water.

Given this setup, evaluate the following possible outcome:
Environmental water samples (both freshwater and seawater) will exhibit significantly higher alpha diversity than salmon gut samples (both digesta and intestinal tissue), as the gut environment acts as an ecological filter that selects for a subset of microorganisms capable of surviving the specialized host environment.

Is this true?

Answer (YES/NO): YES